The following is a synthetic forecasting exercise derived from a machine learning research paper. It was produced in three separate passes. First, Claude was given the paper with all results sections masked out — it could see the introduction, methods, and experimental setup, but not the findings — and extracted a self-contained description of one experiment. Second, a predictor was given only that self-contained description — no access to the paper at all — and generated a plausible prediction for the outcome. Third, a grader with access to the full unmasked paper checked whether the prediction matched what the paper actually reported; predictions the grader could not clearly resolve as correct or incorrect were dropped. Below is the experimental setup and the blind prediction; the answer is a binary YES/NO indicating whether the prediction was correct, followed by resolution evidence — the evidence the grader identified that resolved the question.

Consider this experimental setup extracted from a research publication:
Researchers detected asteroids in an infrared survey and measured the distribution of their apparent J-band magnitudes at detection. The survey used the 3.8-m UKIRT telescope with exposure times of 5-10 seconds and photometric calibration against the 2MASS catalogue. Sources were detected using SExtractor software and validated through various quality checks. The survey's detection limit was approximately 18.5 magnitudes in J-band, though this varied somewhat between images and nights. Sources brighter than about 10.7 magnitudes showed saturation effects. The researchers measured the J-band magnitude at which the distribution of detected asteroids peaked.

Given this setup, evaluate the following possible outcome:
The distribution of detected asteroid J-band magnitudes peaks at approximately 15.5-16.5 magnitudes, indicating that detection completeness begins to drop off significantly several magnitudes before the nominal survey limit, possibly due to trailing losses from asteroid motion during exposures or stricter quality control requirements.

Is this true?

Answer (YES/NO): NO